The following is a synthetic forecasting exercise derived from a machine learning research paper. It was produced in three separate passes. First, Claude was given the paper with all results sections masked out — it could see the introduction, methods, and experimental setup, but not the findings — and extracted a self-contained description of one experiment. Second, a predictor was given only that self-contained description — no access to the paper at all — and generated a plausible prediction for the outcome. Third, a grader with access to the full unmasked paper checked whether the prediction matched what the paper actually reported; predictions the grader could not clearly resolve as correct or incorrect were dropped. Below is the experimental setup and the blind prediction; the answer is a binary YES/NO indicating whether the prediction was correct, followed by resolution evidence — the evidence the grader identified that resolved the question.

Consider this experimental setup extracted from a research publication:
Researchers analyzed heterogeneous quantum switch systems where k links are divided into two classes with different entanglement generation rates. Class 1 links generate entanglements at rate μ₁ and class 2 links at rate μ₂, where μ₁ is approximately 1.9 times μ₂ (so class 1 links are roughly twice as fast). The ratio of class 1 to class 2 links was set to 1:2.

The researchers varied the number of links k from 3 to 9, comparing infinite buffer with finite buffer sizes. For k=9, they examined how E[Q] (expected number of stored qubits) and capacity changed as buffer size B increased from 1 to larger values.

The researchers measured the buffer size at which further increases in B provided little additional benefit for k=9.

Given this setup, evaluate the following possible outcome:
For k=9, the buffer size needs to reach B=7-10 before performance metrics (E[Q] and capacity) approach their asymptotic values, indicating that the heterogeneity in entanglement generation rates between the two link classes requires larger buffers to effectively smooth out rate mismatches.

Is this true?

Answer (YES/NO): NO